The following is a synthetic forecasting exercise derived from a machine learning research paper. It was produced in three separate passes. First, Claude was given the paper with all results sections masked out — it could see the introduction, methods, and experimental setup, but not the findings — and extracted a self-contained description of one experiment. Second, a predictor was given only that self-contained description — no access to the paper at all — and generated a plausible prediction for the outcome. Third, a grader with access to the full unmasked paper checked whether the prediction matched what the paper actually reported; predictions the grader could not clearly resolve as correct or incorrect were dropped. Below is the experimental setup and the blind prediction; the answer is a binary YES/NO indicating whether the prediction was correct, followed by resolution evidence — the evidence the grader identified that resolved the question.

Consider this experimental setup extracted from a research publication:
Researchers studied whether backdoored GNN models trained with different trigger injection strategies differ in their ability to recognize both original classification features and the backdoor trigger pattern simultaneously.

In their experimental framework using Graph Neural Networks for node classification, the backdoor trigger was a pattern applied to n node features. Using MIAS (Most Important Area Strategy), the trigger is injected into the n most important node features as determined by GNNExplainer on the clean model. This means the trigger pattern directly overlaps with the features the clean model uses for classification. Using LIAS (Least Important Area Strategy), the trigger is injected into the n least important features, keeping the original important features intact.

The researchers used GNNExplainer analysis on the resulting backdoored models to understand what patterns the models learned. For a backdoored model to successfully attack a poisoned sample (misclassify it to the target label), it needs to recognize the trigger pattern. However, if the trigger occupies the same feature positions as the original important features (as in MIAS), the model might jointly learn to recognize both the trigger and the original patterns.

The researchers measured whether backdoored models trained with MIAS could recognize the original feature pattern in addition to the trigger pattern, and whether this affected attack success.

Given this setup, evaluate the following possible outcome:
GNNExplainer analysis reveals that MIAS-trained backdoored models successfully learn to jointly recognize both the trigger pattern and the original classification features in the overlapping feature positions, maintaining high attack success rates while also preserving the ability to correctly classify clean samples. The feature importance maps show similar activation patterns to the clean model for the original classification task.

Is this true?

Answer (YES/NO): NO